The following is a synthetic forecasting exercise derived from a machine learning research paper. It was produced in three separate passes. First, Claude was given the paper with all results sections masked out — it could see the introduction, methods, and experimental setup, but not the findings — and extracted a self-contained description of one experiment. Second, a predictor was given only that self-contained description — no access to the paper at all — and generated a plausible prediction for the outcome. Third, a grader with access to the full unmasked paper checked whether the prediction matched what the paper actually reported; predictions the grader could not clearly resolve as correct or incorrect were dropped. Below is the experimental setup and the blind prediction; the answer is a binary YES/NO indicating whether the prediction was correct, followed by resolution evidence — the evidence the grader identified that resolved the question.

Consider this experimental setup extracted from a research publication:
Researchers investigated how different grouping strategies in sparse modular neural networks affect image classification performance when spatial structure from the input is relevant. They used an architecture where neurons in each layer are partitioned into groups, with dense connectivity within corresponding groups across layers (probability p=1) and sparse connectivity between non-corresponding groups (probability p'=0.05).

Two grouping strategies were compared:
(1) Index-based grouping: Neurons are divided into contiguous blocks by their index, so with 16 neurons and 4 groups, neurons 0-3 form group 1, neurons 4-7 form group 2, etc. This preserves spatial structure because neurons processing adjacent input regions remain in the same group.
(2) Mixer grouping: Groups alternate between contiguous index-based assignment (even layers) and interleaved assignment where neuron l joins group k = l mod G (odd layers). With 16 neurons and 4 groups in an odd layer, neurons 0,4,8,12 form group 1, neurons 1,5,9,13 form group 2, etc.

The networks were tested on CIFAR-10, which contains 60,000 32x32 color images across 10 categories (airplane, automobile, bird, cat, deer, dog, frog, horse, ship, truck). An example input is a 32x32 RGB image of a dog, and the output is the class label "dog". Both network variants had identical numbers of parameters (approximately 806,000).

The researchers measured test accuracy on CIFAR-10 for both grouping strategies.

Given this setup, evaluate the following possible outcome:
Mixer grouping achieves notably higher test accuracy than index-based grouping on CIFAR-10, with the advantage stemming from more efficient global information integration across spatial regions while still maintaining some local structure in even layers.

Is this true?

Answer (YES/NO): YES